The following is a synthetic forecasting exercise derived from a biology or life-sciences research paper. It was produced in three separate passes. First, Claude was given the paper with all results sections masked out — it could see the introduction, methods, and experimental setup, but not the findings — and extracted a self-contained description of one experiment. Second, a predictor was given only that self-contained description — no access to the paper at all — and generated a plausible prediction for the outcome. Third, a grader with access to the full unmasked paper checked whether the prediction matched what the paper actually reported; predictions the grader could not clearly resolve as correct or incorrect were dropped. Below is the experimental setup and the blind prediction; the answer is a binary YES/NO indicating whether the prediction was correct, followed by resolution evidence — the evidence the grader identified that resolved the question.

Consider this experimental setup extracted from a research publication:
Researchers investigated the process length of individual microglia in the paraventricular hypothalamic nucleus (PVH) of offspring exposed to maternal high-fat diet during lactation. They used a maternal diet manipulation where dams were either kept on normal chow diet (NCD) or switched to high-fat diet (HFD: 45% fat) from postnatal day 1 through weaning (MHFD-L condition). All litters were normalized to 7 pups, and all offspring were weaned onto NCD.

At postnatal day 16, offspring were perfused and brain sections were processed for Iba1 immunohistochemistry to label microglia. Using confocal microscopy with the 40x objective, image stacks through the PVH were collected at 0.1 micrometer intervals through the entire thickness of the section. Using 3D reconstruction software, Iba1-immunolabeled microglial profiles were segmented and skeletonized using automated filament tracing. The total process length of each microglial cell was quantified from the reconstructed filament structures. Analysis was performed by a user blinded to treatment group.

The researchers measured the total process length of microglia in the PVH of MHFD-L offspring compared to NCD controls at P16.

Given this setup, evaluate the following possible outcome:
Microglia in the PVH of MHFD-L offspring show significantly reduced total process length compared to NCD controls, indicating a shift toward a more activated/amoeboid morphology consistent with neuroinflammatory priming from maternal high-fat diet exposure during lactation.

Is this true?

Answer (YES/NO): NO